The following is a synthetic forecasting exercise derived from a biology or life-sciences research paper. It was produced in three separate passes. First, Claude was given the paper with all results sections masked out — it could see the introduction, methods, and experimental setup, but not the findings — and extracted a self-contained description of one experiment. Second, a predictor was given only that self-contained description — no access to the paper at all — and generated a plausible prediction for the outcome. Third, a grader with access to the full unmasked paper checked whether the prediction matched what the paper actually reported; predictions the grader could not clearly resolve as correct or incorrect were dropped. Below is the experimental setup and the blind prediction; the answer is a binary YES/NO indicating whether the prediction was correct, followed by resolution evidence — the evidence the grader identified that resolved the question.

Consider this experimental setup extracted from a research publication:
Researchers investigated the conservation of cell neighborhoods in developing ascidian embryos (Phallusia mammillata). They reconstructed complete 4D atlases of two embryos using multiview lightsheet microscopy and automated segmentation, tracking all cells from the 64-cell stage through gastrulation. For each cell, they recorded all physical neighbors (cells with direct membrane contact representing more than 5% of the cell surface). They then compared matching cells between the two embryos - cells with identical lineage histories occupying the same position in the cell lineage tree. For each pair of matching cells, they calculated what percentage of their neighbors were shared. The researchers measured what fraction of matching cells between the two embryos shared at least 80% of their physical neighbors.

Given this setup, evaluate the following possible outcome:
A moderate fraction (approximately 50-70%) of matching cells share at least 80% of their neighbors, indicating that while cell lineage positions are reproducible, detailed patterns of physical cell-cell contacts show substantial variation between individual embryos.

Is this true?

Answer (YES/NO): NO